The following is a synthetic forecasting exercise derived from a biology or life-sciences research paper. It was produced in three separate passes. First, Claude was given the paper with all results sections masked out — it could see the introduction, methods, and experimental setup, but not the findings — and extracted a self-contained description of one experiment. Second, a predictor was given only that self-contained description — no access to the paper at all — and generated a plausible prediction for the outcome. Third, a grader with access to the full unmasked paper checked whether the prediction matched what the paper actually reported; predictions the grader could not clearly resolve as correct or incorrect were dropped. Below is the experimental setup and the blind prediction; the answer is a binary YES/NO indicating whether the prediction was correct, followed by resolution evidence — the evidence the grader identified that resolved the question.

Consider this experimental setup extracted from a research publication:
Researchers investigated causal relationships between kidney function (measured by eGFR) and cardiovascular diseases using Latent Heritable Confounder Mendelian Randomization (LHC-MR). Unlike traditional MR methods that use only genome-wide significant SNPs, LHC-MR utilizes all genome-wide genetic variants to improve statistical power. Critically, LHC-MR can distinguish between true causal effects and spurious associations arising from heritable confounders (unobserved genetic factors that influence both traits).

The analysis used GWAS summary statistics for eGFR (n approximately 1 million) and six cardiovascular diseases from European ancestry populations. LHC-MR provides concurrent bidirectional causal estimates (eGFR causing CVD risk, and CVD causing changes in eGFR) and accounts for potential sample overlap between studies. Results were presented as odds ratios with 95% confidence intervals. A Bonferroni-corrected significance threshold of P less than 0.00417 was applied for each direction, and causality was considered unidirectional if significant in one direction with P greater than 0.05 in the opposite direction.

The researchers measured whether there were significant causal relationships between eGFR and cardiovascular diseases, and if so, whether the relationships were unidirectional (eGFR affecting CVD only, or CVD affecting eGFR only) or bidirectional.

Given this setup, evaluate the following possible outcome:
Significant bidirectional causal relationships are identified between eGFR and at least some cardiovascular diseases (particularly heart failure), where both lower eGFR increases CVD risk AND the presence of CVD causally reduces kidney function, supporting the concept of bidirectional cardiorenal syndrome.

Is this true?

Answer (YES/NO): NO